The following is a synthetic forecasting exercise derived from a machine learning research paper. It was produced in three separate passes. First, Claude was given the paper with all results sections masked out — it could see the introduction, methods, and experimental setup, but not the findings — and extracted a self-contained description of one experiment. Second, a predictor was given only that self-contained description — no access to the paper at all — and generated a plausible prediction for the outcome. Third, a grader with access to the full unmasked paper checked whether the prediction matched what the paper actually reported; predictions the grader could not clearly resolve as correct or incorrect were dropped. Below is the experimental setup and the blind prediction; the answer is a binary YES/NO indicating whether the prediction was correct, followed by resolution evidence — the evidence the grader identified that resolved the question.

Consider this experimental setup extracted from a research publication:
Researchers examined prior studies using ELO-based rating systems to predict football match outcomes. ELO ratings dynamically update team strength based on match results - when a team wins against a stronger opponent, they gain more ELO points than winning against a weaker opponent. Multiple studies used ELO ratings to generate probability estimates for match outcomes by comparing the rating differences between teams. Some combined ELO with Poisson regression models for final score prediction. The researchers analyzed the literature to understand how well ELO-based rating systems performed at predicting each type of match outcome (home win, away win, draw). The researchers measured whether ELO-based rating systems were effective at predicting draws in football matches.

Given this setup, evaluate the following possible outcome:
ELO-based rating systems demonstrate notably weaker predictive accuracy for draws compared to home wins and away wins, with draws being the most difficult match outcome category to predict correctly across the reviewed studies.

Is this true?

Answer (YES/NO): YES